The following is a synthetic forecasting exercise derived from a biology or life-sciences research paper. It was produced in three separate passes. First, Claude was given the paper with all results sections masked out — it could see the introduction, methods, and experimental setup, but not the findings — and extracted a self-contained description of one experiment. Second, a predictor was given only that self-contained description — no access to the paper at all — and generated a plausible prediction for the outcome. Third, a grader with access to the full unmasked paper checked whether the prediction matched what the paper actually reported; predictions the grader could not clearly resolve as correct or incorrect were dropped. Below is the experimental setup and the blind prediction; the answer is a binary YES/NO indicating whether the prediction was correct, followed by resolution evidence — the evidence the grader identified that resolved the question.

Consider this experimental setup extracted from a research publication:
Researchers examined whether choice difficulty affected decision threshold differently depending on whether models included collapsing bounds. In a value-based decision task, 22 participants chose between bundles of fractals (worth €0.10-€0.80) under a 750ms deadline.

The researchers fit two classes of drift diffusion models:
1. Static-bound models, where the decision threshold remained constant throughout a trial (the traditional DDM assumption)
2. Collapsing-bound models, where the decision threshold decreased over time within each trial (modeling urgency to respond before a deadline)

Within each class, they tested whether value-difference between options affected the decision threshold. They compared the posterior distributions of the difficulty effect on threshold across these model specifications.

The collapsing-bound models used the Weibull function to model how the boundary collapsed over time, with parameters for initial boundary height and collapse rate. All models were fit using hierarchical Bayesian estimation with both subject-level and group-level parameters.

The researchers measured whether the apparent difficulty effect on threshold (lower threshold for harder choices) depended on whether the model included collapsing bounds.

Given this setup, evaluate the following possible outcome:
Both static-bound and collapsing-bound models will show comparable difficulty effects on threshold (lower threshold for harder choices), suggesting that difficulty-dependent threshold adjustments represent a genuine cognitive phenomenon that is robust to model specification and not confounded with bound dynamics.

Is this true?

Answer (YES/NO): NO